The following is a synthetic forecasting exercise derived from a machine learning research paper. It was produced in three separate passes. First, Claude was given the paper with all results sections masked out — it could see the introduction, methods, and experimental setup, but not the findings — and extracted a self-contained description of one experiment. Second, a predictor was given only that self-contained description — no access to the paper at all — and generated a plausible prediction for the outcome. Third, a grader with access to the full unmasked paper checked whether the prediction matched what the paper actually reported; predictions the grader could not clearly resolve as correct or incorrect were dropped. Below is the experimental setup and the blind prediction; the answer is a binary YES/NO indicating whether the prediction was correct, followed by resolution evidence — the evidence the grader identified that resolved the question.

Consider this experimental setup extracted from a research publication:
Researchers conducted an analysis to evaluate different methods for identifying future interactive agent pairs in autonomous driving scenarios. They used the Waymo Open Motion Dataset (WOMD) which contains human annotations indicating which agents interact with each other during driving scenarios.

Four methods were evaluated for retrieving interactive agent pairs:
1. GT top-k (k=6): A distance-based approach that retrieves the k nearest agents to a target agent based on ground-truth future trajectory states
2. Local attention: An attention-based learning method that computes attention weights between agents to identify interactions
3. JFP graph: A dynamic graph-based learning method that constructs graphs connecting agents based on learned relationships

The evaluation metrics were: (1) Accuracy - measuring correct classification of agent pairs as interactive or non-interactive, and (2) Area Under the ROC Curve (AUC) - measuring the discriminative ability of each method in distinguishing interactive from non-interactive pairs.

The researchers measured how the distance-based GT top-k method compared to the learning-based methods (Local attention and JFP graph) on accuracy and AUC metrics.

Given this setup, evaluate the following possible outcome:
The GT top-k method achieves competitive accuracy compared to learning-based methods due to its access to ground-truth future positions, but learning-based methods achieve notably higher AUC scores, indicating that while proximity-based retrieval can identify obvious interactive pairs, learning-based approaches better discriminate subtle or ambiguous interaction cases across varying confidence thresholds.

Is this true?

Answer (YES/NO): NO